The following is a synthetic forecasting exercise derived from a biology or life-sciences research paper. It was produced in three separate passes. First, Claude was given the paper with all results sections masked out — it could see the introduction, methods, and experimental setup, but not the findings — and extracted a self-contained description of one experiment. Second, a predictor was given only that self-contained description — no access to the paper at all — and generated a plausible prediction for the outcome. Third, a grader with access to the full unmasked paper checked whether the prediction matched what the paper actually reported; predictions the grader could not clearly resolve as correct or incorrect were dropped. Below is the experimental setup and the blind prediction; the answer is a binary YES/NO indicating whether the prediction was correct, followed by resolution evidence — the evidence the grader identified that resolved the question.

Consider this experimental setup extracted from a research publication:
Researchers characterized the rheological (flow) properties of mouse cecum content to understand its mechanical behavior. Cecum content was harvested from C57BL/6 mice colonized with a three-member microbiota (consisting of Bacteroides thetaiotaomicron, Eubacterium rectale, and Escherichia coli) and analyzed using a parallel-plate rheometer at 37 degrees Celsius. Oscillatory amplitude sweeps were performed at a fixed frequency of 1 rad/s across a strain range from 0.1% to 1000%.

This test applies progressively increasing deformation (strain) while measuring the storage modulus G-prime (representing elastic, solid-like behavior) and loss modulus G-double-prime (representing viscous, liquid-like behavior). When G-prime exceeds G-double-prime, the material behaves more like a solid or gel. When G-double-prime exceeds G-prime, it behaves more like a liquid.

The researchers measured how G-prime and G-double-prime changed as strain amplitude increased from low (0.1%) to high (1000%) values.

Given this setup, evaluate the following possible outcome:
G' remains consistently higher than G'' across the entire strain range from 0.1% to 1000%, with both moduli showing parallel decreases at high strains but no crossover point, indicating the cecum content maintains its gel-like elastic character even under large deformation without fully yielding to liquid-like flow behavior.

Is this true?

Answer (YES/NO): NO